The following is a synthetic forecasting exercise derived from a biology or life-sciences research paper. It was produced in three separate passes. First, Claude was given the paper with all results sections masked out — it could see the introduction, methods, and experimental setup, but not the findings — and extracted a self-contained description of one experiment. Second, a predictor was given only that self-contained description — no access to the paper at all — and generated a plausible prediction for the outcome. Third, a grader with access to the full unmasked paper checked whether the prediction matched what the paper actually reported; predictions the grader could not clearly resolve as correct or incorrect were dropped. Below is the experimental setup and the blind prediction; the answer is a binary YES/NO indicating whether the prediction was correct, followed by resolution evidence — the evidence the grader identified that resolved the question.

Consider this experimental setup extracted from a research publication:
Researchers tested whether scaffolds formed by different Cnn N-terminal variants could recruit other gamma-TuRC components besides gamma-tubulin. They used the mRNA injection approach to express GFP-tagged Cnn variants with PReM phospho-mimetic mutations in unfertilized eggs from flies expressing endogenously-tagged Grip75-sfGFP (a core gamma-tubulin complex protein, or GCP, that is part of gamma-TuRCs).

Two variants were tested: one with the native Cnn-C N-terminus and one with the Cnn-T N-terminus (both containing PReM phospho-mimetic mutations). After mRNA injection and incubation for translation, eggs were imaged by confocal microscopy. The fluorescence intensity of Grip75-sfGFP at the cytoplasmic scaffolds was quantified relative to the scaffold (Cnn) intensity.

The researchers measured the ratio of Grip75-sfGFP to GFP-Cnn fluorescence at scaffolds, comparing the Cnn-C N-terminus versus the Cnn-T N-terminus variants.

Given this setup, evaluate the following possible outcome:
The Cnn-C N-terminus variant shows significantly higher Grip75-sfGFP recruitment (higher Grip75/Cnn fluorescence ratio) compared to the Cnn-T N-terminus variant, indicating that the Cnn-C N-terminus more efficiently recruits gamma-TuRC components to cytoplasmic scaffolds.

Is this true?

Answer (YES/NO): NO